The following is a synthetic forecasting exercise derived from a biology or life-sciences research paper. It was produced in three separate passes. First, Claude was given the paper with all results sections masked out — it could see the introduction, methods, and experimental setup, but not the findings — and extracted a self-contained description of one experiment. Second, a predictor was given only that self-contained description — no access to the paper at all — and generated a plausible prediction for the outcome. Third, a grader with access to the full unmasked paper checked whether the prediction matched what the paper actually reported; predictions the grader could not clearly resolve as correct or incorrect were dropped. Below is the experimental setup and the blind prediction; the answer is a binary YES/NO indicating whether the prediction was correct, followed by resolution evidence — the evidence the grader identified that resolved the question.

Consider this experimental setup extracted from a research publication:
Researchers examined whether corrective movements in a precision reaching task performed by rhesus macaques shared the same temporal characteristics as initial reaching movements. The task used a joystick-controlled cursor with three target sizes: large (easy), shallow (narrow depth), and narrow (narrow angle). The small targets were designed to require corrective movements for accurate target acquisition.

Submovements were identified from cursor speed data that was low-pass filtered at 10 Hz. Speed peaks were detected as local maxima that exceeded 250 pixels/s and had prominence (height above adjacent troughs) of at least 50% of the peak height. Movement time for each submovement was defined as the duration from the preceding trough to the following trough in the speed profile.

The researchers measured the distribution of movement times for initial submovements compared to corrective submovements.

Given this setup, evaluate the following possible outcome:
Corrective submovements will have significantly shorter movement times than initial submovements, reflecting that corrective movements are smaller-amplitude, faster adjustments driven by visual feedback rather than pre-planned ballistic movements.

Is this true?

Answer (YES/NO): NO